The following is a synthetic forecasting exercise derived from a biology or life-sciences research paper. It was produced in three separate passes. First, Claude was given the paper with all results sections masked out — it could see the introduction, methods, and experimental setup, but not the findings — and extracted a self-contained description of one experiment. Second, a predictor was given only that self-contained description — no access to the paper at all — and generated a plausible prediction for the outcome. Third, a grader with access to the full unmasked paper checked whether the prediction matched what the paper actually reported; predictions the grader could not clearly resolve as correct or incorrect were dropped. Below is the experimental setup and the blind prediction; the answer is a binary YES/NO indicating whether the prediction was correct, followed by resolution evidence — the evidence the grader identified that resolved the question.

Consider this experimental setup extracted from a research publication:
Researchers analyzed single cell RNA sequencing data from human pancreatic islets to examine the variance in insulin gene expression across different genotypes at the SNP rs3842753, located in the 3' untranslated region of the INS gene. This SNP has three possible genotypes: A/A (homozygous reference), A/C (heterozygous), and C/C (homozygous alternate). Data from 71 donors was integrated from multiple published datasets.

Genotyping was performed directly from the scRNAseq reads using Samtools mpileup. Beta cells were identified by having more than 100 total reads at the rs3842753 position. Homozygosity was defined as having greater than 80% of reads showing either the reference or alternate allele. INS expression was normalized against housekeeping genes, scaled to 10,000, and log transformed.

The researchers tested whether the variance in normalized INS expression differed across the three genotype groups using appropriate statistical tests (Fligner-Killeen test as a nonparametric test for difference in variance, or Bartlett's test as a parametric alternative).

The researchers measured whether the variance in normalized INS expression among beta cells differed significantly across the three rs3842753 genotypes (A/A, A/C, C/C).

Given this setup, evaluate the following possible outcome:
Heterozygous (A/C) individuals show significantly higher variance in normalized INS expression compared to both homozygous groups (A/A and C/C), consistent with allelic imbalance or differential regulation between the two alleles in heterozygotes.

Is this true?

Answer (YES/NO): YES